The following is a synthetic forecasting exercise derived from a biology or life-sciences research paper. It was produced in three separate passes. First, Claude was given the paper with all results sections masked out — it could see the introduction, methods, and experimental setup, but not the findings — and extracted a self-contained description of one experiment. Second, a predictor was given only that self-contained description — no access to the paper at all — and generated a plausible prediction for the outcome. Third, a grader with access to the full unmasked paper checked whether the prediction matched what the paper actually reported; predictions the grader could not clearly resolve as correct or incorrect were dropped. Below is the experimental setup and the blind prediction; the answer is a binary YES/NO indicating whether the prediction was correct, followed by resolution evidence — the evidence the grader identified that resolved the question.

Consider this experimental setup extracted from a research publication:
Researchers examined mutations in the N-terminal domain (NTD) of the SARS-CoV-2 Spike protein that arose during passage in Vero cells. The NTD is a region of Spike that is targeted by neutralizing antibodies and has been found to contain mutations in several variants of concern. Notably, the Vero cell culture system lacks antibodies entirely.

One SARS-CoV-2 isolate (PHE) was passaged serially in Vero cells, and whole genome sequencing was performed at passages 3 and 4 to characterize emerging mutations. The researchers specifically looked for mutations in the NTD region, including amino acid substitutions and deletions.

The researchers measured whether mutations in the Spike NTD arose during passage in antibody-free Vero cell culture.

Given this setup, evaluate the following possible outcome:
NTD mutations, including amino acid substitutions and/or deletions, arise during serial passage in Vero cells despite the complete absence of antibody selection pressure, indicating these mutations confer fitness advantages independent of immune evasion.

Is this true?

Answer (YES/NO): YES